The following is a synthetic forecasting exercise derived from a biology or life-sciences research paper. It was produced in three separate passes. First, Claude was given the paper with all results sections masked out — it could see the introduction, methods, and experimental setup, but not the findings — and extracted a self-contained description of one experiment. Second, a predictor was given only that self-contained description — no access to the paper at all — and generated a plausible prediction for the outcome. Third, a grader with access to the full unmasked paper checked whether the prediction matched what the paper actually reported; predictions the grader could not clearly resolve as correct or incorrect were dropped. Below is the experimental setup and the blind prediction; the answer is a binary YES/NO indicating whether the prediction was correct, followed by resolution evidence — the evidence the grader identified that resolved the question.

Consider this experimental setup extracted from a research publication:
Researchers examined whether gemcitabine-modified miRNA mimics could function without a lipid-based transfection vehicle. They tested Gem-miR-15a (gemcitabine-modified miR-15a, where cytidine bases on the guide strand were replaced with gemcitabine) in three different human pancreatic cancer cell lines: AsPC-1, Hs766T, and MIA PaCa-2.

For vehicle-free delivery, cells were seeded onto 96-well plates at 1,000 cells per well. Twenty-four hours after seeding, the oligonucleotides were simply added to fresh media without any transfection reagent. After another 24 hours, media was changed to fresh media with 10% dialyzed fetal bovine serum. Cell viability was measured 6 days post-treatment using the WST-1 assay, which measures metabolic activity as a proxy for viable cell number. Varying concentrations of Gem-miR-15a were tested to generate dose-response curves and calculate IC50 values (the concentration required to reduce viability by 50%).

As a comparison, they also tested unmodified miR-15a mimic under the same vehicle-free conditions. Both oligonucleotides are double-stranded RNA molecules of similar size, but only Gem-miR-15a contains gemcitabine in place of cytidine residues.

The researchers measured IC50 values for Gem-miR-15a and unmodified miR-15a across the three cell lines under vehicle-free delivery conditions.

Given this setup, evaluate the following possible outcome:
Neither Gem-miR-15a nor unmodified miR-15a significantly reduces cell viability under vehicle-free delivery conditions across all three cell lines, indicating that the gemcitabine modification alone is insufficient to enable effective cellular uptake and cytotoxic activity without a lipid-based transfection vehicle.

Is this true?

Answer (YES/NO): NO